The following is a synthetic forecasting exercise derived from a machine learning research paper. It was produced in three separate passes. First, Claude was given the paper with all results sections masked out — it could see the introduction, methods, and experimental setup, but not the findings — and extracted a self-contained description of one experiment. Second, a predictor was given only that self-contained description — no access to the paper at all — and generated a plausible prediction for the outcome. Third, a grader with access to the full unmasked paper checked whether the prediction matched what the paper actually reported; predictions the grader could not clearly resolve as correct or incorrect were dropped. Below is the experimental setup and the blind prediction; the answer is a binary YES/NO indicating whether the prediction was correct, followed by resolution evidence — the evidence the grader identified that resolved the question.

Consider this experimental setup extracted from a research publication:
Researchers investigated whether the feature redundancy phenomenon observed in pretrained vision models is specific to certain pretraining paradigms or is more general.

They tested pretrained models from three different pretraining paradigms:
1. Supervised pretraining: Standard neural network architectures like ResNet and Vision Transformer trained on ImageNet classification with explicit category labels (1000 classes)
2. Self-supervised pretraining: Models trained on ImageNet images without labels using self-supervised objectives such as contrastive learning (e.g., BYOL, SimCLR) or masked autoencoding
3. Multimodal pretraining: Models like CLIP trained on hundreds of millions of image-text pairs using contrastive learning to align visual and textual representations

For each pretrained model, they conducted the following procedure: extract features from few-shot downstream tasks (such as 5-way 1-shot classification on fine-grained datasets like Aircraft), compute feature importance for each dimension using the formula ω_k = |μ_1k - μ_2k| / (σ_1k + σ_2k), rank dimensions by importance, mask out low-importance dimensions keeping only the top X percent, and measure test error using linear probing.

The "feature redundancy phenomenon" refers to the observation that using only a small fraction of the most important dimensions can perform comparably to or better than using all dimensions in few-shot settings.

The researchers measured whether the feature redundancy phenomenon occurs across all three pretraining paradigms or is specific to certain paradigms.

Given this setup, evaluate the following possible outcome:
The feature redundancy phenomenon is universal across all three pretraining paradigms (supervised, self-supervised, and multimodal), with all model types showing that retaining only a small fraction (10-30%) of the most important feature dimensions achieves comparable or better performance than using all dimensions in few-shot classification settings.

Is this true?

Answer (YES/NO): NO